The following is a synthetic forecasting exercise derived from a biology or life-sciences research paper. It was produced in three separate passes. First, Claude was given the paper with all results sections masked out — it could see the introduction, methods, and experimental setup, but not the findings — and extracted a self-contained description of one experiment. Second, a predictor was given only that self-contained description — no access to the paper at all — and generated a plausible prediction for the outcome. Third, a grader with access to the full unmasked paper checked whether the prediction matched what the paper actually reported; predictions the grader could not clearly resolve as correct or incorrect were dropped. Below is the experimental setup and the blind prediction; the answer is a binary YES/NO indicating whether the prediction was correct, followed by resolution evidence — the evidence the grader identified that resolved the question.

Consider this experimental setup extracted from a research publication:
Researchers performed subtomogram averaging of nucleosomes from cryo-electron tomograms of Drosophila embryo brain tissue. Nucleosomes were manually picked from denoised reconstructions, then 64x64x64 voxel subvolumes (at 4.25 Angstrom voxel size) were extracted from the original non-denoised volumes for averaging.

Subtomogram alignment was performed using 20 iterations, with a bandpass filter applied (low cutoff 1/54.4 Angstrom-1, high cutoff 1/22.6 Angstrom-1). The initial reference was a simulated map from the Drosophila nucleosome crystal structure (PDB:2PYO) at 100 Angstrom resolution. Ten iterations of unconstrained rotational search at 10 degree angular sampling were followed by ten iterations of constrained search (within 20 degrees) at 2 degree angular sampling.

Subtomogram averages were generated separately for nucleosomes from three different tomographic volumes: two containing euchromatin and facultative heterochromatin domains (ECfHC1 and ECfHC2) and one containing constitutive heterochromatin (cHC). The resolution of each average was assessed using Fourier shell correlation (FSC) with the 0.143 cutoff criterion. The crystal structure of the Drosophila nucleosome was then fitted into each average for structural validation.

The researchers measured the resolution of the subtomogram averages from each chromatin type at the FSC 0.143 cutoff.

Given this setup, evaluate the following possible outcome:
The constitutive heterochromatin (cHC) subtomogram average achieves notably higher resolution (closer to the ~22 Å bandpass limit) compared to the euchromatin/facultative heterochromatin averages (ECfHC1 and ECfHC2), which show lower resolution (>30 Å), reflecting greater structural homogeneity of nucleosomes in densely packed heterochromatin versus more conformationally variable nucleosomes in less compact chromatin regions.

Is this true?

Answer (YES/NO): NO